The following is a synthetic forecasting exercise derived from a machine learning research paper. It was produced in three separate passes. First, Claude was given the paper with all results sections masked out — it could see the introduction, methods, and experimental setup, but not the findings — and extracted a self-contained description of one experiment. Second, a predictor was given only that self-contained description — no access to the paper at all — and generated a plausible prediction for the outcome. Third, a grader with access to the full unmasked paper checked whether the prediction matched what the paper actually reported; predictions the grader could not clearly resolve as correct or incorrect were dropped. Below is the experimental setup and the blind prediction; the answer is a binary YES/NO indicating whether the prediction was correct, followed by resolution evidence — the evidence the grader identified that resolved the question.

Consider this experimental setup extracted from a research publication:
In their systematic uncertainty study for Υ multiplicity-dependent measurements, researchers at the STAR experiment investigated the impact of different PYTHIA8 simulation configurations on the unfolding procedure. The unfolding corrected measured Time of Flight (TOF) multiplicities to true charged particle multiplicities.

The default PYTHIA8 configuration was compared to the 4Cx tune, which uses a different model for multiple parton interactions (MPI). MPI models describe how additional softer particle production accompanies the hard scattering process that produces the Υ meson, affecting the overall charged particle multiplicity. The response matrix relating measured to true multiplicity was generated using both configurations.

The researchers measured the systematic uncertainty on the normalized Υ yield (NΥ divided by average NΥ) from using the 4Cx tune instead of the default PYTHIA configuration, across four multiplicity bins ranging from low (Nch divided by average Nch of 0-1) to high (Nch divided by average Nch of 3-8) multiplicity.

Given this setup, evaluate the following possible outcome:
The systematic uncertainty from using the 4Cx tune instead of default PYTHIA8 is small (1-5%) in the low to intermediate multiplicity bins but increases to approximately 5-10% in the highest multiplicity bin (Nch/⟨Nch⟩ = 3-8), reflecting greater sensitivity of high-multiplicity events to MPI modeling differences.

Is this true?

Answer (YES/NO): NO